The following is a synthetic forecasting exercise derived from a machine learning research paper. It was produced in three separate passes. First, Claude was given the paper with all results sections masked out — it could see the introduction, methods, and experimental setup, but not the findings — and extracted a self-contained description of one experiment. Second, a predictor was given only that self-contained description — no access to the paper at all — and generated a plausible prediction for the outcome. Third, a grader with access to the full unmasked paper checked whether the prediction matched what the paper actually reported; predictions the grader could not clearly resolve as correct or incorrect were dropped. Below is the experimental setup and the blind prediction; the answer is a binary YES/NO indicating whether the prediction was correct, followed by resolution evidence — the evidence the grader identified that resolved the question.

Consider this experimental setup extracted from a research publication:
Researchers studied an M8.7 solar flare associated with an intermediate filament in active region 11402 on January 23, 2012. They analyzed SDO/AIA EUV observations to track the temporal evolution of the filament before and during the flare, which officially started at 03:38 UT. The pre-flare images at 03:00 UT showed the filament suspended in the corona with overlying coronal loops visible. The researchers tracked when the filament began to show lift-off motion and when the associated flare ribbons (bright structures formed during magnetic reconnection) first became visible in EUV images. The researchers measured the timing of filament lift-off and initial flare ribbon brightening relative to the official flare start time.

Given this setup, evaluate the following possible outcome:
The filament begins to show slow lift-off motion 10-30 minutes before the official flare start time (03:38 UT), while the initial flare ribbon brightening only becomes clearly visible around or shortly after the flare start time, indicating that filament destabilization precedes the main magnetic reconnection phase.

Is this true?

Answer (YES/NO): NO